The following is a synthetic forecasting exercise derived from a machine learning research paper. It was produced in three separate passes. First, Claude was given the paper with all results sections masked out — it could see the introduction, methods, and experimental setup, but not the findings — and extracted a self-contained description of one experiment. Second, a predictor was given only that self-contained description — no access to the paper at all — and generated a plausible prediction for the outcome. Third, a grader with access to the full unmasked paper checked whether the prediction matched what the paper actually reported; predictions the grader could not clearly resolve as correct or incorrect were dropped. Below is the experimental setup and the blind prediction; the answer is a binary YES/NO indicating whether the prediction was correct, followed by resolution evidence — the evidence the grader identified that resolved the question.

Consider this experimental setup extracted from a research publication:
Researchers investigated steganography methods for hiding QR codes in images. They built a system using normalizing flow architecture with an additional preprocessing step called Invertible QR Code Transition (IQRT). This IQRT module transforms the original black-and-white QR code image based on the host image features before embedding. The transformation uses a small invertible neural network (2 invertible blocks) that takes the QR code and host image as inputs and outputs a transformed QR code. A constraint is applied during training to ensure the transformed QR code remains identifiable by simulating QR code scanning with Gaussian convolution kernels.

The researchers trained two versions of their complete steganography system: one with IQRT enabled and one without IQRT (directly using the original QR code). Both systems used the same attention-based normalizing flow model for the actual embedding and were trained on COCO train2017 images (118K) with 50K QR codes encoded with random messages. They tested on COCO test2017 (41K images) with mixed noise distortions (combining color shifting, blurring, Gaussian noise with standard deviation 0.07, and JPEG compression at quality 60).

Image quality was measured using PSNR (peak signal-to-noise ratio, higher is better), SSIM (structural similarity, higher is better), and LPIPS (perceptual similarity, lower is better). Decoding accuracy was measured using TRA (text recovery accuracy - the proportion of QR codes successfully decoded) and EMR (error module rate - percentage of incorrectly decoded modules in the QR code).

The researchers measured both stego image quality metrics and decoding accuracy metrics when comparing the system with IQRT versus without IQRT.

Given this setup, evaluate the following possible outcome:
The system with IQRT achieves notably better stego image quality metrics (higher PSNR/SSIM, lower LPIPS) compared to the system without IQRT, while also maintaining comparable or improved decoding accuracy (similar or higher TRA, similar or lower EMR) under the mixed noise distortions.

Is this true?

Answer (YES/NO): NO